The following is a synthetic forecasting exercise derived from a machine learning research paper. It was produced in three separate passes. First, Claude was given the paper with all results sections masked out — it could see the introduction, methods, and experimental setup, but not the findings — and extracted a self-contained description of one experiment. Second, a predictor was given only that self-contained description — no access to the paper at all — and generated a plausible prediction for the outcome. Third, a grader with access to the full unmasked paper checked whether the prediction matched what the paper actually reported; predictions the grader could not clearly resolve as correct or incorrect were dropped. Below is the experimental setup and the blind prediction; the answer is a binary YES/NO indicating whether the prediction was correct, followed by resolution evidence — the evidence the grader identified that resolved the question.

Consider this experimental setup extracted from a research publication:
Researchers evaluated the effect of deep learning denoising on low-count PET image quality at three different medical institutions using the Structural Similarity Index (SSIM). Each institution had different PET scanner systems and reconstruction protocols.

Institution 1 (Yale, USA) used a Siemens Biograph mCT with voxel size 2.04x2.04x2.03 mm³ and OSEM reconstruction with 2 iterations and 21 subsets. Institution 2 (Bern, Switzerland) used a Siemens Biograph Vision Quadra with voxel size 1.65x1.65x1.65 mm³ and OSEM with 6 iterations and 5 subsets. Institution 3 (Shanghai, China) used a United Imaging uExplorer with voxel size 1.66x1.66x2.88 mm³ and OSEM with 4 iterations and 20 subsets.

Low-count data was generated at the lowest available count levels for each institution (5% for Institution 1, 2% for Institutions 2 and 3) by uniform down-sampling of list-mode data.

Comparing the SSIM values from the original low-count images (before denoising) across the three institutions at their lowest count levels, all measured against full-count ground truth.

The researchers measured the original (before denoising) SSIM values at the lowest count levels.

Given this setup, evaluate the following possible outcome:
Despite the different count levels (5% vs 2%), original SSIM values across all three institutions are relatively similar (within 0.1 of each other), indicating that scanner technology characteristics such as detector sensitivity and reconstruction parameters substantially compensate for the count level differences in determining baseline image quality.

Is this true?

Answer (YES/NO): YES